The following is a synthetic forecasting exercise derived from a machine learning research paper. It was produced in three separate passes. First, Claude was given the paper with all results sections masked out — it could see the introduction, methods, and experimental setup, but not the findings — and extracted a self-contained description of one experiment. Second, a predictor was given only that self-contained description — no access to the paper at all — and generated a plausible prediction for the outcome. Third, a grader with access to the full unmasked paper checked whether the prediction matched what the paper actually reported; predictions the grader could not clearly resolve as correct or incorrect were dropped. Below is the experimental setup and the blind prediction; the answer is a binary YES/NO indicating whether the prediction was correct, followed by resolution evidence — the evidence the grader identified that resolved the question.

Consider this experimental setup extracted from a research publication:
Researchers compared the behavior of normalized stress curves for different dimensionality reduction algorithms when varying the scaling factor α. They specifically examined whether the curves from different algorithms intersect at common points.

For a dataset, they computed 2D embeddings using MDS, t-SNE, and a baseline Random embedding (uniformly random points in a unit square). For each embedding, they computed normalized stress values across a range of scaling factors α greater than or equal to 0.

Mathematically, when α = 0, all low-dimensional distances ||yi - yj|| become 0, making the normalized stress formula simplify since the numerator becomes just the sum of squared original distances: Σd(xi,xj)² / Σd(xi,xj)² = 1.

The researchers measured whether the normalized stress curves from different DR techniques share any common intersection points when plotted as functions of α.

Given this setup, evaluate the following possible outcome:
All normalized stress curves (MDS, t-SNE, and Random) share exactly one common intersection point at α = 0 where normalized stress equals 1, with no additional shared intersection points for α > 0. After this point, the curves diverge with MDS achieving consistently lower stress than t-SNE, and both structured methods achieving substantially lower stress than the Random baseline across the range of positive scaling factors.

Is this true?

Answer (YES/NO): NO